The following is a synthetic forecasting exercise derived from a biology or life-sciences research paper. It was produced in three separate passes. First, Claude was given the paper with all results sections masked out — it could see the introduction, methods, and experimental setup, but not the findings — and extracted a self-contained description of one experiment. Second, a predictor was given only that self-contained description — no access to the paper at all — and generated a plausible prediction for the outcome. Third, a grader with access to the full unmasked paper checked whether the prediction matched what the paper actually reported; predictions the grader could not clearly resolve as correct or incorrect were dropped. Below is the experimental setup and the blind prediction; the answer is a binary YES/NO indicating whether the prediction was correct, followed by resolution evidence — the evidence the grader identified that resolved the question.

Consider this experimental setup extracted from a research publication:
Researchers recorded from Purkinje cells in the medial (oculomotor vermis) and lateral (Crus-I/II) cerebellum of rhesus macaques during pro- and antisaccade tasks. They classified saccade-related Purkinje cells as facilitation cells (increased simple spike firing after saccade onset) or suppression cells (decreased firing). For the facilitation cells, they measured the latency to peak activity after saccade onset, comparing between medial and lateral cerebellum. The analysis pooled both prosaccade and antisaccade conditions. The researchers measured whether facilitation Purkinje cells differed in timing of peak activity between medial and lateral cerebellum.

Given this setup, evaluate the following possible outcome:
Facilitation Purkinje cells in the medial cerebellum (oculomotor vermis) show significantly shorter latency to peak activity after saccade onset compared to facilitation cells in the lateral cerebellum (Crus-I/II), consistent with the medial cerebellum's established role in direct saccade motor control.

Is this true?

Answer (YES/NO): NO